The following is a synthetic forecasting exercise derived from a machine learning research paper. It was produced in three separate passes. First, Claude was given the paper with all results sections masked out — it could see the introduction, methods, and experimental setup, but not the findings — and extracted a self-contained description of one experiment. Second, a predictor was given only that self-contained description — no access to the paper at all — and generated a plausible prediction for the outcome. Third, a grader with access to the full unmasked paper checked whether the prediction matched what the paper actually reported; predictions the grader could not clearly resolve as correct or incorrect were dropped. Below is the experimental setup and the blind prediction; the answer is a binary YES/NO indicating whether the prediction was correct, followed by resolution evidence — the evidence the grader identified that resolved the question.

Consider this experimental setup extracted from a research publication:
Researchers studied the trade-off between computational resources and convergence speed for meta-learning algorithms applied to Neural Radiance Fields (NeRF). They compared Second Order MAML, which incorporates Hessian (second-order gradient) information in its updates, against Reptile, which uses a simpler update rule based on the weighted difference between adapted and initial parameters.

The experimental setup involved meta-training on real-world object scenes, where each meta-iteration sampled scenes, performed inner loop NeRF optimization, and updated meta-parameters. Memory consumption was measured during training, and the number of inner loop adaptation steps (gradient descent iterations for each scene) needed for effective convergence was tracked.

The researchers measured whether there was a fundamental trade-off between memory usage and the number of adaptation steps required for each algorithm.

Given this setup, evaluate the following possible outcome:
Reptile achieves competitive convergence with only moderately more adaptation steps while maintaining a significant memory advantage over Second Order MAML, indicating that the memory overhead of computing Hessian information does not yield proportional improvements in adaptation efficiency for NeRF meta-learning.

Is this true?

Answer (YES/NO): NO